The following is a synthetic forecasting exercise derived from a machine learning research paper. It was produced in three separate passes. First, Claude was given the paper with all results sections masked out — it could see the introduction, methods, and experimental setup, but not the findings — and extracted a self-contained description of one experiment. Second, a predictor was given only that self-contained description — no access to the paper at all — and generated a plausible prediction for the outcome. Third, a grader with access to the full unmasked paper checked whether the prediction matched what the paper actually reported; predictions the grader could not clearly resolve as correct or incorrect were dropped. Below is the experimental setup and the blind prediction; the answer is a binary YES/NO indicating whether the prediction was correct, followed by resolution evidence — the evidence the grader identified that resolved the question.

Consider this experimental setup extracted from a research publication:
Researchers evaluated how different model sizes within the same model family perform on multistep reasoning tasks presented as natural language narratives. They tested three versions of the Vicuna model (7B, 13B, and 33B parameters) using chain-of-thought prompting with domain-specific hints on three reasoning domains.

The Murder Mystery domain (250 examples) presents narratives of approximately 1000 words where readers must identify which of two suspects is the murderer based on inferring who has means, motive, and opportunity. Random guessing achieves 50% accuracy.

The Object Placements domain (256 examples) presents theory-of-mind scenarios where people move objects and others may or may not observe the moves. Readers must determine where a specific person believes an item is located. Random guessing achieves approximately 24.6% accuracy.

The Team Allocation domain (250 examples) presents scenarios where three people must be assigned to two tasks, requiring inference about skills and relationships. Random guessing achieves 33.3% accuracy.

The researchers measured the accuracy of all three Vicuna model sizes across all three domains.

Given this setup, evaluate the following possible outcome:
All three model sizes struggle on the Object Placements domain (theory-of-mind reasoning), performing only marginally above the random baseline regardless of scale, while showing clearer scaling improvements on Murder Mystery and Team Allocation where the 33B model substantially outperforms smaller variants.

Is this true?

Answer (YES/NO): NO